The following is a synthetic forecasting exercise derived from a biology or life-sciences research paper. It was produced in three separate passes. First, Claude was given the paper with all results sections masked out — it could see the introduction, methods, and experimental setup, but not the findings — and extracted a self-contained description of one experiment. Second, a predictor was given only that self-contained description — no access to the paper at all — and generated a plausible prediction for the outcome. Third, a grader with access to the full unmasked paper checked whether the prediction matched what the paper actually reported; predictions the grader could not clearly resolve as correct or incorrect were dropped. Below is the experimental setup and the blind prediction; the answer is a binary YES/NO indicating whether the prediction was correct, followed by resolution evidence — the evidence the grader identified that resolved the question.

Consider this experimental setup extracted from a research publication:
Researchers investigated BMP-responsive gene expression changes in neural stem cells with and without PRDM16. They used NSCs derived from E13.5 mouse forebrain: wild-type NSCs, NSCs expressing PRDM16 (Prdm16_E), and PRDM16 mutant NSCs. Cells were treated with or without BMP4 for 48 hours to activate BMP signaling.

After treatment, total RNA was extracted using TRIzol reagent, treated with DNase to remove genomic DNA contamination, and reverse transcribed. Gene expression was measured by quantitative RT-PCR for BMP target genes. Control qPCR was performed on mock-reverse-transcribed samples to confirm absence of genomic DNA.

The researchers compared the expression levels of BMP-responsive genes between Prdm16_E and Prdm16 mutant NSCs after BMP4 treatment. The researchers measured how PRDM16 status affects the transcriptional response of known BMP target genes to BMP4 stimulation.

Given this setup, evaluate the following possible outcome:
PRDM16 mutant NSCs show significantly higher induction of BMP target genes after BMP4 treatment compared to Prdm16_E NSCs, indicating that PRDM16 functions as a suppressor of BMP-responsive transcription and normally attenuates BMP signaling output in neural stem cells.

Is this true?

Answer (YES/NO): NO